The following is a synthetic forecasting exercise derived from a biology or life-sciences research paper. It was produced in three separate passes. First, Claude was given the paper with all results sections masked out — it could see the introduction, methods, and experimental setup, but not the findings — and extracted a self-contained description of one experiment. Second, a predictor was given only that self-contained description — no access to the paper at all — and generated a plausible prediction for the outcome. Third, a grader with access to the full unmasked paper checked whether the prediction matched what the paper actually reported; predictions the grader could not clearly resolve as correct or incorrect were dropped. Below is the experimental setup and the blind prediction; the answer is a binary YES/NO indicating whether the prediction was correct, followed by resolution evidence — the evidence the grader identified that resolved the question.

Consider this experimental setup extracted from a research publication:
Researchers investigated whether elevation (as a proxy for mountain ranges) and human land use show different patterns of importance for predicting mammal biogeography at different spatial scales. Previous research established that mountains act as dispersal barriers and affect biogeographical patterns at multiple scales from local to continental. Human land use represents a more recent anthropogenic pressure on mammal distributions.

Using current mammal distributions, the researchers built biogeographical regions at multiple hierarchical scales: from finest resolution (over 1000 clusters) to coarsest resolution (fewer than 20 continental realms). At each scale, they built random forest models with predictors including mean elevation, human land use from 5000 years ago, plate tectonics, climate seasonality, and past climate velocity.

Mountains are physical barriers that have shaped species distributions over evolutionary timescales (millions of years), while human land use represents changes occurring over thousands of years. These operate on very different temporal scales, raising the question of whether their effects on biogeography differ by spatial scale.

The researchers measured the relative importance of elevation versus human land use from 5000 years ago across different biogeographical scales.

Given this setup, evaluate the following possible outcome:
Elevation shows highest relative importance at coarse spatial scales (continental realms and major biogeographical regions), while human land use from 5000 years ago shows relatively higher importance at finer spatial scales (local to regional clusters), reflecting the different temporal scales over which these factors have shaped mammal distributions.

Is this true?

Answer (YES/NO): NO